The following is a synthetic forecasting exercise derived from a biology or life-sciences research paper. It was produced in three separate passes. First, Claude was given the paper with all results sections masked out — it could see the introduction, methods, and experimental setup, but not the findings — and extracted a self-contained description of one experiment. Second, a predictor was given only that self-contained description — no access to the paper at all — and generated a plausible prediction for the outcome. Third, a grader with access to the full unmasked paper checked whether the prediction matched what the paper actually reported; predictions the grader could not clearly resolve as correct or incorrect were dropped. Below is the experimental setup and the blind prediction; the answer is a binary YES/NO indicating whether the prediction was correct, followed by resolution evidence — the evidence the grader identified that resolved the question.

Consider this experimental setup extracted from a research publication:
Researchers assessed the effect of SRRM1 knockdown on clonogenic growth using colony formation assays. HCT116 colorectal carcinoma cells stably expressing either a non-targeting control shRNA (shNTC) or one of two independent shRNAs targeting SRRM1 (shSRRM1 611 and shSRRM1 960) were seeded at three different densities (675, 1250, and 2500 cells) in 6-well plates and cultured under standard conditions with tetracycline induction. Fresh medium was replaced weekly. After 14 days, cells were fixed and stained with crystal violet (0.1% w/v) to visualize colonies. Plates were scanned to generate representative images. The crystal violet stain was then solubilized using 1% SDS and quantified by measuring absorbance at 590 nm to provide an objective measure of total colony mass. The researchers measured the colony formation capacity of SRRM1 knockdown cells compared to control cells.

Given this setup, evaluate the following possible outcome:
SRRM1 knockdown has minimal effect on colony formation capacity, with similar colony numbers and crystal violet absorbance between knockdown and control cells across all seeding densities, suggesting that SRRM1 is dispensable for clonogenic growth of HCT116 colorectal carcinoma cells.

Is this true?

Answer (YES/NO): NO